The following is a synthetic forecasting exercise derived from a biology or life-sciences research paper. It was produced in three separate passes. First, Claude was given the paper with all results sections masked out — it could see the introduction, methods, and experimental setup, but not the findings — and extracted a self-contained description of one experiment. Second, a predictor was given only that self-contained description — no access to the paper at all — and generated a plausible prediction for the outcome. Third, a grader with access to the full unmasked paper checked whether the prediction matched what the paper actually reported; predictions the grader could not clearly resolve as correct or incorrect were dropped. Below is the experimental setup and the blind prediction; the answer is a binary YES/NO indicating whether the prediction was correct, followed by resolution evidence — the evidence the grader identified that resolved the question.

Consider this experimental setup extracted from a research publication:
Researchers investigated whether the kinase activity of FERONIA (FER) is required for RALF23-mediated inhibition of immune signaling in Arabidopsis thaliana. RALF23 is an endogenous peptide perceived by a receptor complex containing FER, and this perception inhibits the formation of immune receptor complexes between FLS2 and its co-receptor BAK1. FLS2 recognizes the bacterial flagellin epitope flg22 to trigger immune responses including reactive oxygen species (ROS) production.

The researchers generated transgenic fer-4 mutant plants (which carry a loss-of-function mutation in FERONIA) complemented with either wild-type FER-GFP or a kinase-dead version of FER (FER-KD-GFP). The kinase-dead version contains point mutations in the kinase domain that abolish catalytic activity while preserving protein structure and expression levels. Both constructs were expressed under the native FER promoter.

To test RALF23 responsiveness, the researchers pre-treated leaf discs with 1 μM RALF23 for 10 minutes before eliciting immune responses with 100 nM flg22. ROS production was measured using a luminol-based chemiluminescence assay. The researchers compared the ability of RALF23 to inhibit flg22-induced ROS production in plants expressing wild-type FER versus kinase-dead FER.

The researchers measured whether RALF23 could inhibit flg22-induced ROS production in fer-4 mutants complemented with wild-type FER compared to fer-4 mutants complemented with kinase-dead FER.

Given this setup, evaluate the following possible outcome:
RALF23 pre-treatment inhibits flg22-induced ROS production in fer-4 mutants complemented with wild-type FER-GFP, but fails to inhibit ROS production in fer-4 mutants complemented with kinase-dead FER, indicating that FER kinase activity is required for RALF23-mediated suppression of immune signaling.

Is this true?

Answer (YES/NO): YES